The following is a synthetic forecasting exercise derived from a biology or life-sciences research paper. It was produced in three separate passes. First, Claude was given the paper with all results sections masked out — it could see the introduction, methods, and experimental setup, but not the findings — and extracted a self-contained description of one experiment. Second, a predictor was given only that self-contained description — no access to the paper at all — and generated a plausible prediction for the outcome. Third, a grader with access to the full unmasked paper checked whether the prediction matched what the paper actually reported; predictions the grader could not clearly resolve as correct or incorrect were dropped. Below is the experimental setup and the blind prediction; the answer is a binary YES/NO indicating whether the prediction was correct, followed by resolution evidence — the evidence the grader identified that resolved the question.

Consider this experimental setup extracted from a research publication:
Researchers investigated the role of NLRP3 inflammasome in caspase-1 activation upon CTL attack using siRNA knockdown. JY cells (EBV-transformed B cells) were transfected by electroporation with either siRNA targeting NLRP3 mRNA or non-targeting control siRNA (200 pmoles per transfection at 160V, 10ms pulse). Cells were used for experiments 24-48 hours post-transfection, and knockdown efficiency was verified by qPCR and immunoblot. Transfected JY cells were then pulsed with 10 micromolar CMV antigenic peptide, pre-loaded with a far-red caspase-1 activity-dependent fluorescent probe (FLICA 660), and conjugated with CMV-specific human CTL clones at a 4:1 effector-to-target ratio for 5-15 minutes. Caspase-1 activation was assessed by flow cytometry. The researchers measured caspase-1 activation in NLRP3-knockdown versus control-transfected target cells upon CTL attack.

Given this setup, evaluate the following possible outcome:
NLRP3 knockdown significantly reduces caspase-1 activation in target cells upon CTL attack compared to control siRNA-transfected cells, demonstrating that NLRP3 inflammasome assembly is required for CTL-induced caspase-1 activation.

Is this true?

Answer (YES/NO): NO